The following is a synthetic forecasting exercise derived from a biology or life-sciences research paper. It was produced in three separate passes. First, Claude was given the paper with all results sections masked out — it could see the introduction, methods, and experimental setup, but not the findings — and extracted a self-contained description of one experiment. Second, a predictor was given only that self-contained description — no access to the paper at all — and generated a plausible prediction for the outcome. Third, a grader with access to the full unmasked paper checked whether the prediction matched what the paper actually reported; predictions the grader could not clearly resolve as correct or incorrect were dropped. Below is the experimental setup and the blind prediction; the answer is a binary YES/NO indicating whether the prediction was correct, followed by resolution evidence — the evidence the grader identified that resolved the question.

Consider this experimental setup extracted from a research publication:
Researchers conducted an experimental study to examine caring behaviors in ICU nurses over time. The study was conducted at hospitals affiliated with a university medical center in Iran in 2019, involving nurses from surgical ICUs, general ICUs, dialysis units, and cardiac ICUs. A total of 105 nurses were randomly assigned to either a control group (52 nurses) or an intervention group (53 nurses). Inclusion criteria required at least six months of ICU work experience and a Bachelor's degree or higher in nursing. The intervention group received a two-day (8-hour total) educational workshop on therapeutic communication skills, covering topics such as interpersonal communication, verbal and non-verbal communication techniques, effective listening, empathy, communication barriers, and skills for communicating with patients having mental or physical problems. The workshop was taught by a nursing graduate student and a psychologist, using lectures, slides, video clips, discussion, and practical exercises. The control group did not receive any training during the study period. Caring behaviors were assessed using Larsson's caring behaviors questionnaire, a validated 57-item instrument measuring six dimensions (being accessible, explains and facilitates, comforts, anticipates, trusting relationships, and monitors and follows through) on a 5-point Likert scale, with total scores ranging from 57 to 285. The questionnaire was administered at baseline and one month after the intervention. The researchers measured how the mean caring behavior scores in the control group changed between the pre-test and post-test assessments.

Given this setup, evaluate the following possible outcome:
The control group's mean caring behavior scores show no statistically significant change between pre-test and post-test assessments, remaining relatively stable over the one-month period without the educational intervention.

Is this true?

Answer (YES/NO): NO